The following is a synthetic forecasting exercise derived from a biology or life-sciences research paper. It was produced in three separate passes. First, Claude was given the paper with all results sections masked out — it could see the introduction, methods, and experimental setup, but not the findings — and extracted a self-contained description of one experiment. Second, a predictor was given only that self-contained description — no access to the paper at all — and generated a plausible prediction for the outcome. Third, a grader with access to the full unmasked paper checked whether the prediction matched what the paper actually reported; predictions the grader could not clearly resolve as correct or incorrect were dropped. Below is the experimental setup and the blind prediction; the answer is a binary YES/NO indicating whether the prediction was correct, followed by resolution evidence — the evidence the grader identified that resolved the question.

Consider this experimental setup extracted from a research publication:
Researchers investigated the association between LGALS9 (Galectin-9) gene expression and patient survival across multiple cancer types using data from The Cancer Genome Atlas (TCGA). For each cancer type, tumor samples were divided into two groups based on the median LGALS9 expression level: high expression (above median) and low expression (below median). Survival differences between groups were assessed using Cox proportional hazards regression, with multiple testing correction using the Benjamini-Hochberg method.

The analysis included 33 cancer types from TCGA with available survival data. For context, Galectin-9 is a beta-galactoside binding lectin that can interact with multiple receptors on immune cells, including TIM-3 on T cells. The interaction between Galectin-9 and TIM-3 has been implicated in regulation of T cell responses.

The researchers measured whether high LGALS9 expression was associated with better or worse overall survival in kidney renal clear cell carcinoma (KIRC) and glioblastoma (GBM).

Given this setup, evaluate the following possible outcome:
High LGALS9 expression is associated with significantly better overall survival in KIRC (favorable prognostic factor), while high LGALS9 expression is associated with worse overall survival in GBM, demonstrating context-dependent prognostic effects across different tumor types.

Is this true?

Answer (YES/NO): NO